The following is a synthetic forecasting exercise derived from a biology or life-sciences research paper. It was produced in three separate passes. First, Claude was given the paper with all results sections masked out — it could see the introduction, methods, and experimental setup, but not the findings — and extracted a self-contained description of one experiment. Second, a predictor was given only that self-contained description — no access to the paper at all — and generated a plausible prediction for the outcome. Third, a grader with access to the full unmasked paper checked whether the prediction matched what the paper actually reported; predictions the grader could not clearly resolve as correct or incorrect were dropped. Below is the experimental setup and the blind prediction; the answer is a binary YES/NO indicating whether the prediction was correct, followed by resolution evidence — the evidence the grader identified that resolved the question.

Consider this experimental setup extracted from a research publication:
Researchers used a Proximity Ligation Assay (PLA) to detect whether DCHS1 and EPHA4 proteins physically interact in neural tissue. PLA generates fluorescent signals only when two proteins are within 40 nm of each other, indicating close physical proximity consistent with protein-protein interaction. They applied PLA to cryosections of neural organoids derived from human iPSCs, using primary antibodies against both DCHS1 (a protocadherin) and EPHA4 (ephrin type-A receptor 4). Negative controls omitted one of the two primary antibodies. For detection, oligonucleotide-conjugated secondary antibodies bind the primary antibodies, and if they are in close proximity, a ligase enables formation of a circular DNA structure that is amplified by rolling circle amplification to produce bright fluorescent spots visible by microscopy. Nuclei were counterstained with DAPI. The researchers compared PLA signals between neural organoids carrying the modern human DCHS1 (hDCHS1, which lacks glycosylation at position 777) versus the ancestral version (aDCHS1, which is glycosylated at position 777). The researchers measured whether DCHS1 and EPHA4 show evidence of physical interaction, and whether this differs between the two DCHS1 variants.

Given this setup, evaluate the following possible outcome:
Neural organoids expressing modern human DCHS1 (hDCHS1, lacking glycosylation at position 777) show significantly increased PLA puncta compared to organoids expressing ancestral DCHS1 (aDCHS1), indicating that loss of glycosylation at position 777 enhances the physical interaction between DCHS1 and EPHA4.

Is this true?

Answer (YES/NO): NO